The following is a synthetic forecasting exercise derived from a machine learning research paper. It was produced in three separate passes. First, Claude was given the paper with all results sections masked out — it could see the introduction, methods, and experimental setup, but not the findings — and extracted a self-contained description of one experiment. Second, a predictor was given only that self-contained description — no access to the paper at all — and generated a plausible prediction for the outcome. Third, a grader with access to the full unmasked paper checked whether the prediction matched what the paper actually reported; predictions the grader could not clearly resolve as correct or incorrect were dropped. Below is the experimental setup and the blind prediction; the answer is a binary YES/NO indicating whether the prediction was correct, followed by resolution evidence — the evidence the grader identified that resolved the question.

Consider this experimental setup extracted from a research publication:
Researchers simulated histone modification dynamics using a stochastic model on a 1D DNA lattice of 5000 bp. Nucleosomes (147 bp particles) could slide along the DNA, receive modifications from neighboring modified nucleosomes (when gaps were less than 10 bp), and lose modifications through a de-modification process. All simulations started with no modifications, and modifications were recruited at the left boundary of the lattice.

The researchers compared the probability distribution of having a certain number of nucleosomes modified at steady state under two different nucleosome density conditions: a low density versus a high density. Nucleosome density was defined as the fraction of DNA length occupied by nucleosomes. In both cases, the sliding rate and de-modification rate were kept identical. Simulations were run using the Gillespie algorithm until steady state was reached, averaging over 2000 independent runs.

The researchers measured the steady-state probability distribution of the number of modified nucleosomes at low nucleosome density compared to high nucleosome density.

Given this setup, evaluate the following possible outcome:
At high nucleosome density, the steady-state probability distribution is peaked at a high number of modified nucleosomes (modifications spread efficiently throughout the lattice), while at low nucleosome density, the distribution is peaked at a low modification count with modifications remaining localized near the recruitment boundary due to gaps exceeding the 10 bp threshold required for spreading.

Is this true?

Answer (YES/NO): YES